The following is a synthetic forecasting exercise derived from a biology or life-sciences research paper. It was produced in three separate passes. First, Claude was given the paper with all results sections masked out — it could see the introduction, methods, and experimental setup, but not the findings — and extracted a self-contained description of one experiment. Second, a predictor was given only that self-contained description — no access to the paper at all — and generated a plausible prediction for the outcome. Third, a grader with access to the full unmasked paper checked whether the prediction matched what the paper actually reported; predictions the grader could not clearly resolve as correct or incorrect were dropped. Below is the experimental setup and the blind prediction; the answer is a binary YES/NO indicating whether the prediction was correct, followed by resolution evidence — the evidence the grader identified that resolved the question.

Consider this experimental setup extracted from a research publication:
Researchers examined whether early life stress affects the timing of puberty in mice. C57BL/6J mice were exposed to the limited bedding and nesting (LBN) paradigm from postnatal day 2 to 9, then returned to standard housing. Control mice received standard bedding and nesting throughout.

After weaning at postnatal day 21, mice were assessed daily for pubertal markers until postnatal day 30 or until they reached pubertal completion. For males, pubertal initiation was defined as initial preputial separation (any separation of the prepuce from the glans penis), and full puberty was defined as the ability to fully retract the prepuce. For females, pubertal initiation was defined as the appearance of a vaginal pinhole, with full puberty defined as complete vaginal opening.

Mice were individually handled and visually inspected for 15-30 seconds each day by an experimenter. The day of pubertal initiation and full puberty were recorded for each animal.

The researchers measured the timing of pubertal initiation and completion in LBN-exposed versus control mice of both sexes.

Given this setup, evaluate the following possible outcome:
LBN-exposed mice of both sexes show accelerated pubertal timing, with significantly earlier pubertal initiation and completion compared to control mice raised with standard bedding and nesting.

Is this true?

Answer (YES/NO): NO